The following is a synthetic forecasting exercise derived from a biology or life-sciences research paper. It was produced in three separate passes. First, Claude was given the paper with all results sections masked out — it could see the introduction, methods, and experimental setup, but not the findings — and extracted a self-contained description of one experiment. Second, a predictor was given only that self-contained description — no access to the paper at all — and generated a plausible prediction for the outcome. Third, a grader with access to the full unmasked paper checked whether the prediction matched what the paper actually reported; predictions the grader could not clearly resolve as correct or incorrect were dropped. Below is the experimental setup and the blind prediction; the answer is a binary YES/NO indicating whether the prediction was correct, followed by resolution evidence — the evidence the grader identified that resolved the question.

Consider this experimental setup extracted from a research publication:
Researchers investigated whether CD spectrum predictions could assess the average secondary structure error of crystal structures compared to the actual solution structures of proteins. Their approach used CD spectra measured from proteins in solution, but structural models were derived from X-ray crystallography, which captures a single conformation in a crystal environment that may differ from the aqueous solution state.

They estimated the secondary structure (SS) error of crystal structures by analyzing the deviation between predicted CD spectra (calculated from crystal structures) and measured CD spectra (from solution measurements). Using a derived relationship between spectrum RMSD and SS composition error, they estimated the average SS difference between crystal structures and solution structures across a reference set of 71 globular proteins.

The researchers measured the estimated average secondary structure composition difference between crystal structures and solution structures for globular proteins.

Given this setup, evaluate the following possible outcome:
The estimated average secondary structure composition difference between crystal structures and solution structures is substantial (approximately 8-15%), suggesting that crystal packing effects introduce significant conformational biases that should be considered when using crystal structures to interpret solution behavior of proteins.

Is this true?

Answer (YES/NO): NO